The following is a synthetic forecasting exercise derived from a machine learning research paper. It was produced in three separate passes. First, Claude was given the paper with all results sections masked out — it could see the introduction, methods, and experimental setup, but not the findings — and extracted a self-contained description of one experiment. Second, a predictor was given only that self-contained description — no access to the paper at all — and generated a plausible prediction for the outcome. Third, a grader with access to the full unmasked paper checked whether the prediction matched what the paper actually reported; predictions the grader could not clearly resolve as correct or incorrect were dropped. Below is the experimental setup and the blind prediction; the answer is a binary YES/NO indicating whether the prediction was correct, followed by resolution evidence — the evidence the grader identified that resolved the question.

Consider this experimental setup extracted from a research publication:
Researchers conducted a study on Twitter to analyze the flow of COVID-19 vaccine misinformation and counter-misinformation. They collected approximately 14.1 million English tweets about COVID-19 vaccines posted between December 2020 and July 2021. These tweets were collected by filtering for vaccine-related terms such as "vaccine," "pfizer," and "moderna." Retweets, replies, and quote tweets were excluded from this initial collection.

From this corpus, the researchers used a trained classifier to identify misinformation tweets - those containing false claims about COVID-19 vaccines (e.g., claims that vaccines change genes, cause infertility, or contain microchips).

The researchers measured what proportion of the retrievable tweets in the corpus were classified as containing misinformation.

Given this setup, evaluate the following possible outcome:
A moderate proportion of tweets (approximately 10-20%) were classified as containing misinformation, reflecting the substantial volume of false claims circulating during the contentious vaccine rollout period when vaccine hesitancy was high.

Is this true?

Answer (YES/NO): YES